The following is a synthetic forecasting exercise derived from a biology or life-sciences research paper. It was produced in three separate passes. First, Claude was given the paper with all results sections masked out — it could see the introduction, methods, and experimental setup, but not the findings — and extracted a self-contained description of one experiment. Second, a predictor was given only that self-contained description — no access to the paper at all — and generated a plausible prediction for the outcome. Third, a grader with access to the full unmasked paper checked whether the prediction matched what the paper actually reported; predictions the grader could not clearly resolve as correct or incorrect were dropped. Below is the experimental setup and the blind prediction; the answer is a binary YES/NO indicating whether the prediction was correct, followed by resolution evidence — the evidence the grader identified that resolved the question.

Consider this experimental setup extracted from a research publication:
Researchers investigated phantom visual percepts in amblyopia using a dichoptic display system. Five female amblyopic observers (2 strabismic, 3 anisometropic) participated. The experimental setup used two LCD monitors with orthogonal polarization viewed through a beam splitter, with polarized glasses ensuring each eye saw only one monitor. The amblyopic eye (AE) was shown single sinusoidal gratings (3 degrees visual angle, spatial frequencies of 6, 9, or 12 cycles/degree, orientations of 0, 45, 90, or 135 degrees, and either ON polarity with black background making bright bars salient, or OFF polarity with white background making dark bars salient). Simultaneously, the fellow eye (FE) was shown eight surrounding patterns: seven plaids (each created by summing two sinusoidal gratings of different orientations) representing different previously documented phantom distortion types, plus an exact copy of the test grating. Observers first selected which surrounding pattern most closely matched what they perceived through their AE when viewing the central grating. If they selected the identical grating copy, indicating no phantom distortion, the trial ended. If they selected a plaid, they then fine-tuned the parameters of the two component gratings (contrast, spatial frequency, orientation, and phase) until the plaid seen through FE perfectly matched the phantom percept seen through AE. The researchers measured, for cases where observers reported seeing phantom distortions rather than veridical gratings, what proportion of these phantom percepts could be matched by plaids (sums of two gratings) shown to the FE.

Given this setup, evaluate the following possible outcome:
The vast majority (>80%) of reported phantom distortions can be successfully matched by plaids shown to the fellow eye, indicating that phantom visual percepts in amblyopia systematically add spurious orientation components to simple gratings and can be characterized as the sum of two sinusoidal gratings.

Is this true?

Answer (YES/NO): YES